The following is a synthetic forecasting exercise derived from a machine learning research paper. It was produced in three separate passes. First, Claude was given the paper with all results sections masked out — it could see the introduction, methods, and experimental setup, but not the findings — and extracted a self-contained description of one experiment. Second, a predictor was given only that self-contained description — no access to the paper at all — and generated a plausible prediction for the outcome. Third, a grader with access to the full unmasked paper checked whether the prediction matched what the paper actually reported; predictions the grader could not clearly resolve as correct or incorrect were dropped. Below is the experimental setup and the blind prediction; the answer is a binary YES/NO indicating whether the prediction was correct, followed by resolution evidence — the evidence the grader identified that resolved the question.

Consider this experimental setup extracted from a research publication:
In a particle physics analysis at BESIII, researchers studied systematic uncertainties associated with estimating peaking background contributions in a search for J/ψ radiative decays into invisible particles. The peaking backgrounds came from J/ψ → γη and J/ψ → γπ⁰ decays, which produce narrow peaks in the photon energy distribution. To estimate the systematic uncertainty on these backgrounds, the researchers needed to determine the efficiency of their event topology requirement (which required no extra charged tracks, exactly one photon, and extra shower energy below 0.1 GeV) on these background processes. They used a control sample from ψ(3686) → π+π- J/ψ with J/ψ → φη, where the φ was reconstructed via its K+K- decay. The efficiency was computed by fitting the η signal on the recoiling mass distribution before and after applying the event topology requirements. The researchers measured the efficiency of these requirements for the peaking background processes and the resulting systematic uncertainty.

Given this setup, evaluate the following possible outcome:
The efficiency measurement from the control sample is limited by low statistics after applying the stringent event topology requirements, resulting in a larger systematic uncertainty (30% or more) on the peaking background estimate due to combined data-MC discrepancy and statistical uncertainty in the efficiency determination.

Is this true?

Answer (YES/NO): NO